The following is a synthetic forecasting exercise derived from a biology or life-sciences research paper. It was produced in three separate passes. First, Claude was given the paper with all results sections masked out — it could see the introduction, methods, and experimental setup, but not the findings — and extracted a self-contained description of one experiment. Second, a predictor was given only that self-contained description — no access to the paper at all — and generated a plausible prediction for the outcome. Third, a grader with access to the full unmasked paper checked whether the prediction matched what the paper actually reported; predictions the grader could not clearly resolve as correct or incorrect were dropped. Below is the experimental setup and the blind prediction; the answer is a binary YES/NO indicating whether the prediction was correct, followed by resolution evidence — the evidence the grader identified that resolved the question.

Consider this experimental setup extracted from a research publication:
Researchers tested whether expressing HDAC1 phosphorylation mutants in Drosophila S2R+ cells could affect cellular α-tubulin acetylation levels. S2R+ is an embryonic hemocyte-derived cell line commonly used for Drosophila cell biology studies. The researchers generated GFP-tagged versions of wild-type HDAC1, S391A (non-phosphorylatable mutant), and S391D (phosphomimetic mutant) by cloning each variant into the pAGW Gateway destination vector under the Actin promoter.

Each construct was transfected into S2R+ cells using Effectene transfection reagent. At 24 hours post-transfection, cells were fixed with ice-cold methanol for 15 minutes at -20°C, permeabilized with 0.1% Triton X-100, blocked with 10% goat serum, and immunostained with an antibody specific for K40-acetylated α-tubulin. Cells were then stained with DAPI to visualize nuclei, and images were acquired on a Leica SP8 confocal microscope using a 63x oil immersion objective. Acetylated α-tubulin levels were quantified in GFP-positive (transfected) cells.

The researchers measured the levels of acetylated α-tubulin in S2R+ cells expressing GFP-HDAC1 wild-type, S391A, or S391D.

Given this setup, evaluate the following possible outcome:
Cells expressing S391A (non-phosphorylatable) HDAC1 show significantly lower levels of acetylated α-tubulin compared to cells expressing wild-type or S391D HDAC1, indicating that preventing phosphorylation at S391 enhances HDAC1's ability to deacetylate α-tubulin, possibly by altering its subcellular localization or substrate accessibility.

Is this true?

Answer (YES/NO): NO